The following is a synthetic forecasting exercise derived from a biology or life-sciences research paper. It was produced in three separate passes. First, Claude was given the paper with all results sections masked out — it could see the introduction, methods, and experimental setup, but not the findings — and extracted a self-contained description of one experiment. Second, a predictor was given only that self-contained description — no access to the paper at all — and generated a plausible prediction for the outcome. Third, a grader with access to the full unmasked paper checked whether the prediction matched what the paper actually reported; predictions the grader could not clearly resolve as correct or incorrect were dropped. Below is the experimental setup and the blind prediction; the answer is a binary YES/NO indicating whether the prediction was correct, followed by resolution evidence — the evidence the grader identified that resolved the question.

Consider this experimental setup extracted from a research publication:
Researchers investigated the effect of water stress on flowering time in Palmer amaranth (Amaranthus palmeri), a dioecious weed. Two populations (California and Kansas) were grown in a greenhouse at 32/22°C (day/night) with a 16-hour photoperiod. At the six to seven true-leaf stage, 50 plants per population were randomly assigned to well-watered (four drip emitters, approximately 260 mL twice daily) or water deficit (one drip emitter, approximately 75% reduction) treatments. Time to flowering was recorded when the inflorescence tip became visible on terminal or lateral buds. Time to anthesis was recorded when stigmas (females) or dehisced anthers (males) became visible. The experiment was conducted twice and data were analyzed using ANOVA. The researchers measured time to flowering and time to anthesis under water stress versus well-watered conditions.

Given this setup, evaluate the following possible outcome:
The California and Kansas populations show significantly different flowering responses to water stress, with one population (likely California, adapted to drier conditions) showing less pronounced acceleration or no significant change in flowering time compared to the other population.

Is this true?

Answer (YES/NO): NO